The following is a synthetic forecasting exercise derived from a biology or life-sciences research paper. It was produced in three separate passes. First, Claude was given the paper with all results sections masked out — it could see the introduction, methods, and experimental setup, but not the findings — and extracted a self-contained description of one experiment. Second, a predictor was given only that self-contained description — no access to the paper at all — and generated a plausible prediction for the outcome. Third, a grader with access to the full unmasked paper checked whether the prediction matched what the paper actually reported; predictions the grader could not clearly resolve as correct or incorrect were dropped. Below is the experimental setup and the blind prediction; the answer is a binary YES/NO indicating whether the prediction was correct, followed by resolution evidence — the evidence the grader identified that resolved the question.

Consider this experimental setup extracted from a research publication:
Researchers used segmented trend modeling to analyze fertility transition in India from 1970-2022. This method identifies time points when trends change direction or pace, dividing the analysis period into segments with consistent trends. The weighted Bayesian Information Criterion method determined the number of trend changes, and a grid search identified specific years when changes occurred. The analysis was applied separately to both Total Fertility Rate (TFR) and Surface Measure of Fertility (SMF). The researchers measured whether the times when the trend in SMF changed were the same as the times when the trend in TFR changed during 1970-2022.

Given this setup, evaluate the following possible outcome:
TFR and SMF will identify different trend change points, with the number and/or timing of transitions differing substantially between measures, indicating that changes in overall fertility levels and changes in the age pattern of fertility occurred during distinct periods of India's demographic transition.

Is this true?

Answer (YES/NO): YES